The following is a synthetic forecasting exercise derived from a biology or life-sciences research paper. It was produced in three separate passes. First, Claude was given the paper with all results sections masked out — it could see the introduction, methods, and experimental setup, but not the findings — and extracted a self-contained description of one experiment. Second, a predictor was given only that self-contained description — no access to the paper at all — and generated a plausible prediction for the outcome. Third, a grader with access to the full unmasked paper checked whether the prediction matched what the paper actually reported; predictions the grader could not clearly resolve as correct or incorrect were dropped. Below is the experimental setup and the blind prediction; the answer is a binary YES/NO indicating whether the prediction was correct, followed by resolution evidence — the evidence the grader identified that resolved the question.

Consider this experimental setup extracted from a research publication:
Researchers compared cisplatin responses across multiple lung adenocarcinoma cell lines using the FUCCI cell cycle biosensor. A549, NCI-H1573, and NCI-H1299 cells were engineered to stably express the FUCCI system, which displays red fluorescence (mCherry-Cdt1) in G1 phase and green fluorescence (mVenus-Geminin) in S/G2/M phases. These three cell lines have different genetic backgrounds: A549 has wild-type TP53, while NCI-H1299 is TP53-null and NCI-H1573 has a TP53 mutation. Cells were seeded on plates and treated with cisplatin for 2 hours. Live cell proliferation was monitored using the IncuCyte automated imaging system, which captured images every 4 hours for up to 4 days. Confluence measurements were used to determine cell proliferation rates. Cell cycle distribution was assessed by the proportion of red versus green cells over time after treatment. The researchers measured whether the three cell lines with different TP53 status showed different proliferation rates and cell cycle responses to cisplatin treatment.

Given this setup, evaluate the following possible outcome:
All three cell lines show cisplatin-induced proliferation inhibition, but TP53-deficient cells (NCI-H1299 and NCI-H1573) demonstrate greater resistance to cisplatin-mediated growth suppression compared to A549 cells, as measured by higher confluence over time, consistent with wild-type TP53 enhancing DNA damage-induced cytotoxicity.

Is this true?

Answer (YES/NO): NO